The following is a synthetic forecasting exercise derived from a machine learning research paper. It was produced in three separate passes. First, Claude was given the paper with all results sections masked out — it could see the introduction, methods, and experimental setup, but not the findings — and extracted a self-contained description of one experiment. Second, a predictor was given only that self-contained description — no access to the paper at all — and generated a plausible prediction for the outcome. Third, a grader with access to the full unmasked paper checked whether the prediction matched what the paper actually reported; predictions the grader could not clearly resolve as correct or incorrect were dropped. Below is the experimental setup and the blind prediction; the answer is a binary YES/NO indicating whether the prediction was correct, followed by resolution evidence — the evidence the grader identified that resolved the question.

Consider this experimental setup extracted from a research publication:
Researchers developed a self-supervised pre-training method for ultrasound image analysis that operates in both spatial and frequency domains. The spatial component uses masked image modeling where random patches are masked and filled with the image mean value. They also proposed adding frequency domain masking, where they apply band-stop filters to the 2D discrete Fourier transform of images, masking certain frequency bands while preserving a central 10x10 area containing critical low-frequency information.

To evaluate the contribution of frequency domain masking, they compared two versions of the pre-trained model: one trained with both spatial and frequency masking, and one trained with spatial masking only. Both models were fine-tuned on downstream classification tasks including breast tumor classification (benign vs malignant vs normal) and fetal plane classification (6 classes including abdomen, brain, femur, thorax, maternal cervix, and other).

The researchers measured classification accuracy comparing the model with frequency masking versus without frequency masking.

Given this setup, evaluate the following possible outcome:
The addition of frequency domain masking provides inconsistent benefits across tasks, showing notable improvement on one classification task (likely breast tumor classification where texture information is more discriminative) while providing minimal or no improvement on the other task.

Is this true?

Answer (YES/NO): NO